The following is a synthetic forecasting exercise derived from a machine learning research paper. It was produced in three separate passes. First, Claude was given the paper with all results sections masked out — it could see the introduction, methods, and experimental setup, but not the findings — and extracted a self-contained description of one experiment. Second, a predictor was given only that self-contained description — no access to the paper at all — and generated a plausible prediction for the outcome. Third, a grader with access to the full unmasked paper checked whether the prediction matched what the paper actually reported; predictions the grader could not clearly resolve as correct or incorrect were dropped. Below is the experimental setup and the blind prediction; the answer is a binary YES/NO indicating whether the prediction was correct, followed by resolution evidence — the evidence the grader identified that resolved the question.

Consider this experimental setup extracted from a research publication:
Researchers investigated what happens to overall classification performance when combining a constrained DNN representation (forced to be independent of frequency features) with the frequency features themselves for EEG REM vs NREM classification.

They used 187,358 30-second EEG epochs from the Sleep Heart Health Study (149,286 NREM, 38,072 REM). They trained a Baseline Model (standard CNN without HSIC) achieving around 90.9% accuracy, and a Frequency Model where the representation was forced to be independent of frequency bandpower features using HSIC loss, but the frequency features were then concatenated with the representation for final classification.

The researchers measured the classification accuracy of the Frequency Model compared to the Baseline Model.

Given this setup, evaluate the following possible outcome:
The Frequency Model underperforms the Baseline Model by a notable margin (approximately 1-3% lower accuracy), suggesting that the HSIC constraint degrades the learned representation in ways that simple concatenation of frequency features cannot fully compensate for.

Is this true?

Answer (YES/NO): NO